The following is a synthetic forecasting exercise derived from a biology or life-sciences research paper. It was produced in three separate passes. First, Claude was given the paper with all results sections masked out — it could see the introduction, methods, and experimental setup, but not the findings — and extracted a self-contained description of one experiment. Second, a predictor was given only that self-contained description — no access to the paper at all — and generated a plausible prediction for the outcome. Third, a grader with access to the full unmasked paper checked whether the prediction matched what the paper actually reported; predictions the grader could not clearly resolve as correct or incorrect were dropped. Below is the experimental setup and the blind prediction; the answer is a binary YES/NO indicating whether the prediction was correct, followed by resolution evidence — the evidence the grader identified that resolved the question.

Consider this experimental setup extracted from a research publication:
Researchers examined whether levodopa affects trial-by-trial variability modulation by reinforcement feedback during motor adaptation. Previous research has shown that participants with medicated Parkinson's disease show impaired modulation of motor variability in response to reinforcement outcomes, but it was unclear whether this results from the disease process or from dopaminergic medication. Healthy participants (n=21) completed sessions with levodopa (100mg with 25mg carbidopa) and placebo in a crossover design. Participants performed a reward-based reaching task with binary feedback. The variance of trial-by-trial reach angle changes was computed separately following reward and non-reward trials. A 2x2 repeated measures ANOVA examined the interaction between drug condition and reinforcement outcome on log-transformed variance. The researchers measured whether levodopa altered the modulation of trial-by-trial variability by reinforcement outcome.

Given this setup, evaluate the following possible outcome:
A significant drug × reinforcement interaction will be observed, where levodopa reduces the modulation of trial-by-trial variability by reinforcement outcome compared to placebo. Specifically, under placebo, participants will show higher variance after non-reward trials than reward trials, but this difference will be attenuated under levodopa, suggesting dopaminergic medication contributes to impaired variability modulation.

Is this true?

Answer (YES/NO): NO